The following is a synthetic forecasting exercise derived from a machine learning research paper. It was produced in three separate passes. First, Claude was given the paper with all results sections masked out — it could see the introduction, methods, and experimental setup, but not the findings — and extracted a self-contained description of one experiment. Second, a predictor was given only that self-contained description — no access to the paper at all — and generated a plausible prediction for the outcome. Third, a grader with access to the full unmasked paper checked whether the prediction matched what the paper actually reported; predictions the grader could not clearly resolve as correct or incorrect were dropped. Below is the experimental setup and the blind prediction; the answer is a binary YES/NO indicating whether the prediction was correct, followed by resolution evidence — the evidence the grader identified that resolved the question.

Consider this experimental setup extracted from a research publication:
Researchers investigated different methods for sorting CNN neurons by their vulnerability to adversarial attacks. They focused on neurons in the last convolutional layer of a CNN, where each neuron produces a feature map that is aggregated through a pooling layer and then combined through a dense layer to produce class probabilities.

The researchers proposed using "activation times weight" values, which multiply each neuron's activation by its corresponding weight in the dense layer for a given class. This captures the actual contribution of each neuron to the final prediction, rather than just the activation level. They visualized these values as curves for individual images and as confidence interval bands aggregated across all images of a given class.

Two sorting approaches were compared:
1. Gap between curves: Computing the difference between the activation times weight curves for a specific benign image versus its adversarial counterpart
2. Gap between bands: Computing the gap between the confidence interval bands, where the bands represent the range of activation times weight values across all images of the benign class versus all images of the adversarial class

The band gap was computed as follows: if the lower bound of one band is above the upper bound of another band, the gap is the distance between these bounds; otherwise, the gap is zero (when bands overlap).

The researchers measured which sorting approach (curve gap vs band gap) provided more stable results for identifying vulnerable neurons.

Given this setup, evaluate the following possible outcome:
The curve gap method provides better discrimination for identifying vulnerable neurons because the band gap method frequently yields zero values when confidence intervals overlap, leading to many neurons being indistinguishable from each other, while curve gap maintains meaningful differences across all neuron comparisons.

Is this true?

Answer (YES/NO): NO